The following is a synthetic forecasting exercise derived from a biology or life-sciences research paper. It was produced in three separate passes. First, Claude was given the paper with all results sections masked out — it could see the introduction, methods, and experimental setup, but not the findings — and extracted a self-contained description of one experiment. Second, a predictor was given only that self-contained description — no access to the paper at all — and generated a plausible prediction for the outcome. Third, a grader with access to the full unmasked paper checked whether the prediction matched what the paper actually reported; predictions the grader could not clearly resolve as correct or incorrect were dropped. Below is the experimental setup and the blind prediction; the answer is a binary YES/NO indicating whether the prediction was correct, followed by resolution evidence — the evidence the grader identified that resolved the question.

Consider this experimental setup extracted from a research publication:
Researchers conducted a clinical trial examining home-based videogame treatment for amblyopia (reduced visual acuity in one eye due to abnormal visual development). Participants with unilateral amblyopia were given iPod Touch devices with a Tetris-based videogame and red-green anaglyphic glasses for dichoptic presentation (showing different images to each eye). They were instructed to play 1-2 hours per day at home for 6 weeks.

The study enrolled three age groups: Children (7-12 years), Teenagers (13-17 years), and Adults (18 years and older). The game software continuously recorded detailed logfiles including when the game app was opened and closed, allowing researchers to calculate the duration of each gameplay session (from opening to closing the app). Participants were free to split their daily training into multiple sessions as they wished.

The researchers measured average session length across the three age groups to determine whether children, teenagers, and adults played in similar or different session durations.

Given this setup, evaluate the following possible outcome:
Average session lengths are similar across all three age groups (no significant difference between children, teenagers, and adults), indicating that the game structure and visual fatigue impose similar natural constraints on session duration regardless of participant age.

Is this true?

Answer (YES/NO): NO